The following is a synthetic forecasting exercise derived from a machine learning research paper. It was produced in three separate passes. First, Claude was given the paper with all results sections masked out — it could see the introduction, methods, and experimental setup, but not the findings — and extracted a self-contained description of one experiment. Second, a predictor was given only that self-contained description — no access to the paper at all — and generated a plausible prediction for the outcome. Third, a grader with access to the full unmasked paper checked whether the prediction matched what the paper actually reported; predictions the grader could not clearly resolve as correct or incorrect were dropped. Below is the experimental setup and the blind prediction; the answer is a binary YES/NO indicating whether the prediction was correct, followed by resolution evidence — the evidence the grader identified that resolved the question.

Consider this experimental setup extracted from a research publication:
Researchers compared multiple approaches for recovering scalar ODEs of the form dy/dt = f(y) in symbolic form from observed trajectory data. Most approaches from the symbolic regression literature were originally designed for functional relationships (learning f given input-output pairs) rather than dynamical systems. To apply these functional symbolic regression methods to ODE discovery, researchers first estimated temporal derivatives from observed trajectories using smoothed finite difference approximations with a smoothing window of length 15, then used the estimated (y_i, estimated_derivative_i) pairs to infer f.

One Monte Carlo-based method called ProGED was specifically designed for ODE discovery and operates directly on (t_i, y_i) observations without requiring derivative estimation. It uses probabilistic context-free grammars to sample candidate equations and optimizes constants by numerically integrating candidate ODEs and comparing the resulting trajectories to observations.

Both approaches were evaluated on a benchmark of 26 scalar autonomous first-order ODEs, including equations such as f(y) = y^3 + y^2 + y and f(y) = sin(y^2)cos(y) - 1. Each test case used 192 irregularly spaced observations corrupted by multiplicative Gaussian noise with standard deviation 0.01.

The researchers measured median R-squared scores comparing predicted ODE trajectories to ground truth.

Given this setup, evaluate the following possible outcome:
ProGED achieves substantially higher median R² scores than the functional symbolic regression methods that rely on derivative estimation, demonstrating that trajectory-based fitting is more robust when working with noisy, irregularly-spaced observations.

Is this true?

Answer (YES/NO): YES